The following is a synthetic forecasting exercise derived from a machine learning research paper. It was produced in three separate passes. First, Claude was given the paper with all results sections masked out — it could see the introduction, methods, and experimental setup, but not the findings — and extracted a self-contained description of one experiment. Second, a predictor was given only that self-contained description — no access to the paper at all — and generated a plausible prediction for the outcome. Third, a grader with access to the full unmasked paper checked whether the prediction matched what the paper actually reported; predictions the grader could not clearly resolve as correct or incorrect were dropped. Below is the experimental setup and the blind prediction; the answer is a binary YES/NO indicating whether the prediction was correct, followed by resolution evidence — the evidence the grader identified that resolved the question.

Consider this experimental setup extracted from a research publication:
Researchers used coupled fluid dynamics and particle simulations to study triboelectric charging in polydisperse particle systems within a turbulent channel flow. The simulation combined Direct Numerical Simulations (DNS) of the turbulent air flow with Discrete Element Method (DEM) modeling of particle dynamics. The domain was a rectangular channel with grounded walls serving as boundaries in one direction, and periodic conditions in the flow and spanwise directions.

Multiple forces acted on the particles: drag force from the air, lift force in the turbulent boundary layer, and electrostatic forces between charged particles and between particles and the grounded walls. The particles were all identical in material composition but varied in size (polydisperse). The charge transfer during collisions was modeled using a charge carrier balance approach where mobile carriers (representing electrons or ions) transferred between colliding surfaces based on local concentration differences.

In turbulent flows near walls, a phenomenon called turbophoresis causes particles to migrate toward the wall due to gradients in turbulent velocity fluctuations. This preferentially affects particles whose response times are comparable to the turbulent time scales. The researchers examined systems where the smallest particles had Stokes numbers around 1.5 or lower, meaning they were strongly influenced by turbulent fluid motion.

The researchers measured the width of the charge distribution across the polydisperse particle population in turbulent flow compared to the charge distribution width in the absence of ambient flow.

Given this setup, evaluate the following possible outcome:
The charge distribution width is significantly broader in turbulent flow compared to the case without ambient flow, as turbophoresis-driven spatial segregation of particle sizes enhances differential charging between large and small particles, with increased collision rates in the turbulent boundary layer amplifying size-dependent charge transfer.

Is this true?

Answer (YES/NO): NO